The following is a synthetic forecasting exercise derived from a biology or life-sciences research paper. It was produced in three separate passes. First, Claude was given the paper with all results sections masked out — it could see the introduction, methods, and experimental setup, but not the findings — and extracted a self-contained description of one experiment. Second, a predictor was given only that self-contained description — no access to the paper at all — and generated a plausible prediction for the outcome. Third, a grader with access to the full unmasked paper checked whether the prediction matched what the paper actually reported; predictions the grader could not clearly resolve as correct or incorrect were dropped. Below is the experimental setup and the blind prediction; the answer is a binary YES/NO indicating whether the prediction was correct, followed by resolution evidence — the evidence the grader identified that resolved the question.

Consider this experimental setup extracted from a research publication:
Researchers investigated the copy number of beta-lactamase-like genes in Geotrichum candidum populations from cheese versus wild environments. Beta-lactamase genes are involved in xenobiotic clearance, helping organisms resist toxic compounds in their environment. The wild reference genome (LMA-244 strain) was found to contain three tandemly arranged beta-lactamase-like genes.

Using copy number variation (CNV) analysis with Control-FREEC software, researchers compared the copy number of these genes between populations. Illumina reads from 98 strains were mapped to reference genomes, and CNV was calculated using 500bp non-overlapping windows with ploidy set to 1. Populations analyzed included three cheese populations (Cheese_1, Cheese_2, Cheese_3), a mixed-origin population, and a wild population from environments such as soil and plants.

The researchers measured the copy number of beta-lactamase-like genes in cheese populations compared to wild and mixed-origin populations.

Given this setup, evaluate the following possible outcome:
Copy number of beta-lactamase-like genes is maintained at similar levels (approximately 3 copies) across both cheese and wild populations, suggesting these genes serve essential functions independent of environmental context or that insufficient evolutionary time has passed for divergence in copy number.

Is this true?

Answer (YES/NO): NO